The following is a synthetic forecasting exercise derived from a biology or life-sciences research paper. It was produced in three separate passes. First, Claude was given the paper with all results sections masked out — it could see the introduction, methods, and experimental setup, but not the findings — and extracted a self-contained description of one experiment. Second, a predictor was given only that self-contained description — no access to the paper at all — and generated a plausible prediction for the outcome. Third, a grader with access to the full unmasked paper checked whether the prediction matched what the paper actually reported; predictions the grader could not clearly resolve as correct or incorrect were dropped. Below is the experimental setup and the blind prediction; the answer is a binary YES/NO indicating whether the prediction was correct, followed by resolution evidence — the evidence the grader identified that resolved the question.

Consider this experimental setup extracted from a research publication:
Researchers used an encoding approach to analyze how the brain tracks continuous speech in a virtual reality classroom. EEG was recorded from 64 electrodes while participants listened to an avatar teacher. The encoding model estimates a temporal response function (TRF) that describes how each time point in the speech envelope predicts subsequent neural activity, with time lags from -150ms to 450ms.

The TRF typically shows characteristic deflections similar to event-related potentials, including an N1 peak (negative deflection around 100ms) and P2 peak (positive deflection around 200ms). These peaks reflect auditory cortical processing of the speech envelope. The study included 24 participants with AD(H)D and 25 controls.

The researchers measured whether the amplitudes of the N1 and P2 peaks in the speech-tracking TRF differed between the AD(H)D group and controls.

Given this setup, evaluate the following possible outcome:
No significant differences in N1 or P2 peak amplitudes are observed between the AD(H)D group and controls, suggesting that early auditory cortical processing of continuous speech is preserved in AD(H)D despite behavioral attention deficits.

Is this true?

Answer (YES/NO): YES